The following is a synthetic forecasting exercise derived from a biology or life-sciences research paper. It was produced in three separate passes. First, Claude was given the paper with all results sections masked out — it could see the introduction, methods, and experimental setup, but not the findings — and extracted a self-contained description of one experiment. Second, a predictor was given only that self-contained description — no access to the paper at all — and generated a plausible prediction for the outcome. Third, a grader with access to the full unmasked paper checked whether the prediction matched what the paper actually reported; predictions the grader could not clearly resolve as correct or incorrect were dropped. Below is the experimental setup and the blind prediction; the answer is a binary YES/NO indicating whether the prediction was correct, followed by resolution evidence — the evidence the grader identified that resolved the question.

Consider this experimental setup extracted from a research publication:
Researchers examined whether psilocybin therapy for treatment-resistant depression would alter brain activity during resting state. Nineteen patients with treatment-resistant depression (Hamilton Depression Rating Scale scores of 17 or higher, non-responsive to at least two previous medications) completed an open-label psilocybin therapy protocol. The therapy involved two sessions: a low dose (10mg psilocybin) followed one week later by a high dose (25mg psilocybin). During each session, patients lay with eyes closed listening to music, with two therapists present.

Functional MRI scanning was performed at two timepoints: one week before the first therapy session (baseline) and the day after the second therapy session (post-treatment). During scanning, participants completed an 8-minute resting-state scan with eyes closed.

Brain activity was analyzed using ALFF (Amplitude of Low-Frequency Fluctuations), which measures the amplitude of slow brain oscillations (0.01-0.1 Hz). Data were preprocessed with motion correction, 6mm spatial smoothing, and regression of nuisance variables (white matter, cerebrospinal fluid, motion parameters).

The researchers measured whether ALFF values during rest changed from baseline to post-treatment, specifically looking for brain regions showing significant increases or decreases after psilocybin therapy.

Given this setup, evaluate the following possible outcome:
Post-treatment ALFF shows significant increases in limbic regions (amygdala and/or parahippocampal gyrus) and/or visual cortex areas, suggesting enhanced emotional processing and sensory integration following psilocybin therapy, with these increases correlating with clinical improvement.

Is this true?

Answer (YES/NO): NO